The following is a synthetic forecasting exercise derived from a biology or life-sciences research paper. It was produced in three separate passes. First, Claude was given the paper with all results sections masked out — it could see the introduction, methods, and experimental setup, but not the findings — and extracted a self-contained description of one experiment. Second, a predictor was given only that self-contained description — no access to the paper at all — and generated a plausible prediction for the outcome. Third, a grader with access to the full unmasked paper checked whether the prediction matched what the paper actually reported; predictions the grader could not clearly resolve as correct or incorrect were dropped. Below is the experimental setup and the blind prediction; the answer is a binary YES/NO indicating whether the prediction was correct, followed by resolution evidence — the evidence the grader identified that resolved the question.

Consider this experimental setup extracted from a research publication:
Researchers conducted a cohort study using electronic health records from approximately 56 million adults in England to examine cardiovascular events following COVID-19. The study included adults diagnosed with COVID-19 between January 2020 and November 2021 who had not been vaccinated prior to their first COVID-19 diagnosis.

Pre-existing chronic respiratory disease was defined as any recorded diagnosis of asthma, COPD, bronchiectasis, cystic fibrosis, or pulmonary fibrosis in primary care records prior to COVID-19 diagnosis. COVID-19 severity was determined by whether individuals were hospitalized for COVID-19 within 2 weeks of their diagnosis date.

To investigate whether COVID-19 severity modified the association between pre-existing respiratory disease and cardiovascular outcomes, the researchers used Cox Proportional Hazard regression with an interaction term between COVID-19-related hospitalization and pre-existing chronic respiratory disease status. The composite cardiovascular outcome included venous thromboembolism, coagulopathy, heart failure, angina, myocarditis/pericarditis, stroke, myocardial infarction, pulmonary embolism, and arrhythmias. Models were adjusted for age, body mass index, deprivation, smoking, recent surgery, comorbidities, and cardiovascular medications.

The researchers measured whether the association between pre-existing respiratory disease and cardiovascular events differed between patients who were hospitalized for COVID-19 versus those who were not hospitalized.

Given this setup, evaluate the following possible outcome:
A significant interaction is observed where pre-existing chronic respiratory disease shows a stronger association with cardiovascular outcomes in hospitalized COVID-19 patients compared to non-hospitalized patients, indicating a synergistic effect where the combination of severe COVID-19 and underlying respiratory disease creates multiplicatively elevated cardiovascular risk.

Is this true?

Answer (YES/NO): NO